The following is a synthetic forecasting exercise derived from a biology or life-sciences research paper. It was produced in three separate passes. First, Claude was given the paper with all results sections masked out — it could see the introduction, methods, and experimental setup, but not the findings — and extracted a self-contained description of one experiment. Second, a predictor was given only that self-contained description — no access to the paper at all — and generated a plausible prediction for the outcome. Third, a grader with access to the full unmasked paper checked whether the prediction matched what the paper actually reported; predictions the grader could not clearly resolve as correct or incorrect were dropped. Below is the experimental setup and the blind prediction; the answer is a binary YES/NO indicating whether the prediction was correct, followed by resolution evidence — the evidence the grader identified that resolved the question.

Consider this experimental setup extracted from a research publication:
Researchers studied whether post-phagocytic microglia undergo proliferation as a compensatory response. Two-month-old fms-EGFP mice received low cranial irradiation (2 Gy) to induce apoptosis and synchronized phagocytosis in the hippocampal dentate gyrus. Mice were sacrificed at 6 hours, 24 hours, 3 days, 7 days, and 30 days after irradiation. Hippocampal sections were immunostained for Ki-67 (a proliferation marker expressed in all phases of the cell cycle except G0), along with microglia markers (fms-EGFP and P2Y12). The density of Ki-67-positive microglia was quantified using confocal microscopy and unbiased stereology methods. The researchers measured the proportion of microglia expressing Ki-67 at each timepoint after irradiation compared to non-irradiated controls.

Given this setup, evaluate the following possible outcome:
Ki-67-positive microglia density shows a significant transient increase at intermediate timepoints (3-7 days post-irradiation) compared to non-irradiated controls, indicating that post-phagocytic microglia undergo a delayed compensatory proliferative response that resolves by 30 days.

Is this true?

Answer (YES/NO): NO